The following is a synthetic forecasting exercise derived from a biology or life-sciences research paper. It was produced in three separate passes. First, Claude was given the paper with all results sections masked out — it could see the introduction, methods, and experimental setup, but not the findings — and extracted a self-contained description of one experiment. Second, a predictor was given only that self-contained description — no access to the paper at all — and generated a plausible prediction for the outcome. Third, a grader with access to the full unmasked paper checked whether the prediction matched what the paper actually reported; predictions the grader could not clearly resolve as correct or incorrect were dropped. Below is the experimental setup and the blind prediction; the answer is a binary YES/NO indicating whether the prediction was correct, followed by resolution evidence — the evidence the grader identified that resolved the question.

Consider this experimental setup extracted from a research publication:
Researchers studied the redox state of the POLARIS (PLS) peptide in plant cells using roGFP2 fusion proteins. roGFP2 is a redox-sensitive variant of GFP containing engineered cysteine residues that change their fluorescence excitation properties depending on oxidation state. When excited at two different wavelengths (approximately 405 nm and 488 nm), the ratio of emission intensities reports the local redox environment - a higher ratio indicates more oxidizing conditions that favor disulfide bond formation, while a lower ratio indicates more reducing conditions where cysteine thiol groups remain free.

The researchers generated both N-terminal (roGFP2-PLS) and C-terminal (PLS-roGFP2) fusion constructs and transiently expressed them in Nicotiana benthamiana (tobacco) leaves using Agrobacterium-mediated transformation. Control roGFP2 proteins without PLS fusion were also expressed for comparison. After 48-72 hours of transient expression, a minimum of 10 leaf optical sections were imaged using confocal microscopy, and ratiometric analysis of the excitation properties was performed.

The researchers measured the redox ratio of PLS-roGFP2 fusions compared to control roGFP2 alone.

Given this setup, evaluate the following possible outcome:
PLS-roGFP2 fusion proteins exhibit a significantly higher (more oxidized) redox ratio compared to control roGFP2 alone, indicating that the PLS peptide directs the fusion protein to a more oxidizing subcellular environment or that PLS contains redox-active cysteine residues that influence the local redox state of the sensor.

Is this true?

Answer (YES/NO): NO